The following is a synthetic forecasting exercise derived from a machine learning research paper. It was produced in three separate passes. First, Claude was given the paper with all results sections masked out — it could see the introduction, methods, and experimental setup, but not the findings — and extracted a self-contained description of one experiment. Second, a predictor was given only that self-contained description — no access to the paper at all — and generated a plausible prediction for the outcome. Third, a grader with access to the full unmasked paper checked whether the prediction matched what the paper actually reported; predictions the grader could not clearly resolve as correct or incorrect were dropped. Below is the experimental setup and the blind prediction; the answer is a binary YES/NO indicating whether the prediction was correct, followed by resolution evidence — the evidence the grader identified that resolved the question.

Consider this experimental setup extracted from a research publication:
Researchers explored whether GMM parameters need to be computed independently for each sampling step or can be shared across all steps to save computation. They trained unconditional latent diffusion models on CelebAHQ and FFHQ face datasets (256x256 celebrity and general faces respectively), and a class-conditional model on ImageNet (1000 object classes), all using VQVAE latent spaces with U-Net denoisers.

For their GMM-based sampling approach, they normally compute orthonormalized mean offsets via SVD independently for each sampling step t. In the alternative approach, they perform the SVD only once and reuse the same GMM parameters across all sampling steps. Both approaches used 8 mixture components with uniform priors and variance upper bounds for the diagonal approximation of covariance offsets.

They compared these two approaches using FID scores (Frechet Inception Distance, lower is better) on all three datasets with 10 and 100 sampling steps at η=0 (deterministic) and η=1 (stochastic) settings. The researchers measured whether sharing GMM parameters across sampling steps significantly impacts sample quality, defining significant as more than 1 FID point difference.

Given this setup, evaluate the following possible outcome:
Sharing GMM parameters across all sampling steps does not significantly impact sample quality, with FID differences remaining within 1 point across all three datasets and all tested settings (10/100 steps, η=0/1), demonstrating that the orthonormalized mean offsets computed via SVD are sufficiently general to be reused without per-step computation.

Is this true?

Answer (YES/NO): NO